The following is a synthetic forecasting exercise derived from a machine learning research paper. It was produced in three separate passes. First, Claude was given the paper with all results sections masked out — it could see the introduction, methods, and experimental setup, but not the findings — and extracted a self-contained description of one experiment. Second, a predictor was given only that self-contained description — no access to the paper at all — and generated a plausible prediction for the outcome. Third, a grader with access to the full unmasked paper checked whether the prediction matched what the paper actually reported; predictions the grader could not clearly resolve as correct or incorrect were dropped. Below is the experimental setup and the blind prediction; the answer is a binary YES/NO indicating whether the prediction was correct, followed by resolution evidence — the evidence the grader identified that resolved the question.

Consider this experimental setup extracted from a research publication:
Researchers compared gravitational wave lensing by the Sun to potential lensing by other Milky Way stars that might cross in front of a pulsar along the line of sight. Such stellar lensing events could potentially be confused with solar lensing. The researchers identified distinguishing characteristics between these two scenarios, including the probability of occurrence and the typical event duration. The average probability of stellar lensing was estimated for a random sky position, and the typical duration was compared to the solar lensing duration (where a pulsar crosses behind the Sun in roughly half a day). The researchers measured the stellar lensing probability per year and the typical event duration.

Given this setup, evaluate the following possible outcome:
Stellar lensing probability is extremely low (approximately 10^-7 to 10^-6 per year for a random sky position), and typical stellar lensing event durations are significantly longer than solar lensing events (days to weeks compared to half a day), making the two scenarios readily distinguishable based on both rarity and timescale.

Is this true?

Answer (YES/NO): YES